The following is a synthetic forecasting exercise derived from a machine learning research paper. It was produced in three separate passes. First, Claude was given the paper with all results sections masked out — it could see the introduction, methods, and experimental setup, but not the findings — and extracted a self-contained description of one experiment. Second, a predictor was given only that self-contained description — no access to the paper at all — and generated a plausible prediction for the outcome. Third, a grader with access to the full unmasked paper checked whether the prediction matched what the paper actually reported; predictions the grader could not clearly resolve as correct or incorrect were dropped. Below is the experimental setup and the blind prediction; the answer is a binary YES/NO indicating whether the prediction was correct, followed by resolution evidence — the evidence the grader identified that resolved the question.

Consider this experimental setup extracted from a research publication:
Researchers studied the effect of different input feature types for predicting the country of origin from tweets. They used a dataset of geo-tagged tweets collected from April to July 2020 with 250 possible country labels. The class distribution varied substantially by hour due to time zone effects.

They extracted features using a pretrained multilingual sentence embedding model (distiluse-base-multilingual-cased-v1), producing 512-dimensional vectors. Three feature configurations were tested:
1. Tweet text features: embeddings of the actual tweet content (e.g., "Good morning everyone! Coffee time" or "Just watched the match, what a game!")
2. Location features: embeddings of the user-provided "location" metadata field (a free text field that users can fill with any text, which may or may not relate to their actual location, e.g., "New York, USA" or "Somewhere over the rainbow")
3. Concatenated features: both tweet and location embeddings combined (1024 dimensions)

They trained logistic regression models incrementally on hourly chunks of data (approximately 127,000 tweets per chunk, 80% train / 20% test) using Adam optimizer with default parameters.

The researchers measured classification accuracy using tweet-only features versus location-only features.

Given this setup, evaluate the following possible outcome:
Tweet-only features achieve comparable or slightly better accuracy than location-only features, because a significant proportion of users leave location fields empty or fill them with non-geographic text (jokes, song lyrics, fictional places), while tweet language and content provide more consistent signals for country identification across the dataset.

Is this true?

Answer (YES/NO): NO